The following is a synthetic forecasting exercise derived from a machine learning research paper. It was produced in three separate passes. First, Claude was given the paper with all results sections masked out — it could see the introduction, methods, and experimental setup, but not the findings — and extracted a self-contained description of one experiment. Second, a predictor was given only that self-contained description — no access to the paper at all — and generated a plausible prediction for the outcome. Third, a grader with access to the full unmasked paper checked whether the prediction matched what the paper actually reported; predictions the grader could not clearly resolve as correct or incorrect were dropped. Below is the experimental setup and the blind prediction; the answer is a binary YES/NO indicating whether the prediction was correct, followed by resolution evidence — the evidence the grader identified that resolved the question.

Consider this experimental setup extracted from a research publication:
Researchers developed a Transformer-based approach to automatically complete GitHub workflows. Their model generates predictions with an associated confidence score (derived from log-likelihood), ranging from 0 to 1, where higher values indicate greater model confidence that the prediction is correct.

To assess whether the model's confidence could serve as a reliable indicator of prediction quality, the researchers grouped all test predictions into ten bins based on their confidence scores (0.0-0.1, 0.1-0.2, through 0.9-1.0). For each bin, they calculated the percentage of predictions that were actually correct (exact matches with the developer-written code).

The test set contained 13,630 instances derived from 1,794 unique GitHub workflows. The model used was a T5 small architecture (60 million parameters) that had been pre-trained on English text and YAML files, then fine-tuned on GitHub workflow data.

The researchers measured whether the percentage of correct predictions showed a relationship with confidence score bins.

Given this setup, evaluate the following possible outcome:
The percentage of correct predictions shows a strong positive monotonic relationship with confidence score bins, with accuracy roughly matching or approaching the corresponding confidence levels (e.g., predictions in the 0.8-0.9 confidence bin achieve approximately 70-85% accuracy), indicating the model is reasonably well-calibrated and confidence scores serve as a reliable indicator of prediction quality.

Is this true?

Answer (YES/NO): NO